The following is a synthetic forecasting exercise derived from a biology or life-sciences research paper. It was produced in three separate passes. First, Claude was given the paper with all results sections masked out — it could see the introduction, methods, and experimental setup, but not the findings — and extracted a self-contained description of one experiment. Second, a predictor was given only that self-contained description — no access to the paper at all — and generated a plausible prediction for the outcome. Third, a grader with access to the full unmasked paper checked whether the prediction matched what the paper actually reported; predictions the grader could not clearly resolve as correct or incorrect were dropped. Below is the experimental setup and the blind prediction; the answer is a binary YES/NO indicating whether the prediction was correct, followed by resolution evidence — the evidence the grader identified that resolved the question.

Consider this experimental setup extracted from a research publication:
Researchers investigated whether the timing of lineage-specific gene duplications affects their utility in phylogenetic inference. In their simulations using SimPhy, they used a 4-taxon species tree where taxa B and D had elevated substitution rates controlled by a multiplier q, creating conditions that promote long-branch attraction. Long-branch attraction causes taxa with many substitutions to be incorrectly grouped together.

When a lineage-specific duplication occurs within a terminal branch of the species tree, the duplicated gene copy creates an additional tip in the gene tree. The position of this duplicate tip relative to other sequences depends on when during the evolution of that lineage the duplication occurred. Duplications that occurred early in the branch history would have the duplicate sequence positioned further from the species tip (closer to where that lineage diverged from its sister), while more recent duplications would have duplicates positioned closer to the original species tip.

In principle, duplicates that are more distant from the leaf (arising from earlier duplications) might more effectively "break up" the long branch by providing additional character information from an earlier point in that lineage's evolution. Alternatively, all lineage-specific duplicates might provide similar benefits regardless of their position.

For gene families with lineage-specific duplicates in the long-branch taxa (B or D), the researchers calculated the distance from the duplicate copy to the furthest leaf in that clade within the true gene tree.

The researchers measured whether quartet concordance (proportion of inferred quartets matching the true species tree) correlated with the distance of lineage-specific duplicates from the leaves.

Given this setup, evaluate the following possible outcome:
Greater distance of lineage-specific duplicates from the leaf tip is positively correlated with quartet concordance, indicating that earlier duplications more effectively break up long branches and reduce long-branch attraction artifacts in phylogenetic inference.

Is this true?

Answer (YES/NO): YES